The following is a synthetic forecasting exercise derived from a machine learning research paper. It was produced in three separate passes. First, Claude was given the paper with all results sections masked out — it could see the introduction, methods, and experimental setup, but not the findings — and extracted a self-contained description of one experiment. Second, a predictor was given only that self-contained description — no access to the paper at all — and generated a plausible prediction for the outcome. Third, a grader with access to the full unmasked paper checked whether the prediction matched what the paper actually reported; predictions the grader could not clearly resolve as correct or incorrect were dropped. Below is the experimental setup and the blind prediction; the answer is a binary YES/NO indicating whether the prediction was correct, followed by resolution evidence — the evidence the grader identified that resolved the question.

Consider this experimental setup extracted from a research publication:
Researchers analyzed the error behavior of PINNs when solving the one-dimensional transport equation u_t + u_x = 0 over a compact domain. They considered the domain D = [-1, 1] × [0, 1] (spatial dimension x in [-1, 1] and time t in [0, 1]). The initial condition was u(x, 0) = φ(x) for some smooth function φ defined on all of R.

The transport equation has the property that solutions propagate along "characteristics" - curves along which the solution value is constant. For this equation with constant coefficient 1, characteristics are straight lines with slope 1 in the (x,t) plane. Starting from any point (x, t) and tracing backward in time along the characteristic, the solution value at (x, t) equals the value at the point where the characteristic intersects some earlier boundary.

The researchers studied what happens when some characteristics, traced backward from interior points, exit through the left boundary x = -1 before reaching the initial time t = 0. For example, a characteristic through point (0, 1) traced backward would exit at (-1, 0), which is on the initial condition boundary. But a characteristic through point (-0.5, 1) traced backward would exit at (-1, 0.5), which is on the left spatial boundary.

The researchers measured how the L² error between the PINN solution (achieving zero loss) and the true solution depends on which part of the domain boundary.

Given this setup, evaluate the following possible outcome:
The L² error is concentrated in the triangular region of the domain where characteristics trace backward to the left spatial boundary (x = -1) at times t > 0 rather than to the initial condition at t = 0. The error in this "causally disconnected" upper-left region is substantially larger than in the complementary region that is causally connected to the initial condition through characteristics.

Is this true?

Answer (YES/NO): YES